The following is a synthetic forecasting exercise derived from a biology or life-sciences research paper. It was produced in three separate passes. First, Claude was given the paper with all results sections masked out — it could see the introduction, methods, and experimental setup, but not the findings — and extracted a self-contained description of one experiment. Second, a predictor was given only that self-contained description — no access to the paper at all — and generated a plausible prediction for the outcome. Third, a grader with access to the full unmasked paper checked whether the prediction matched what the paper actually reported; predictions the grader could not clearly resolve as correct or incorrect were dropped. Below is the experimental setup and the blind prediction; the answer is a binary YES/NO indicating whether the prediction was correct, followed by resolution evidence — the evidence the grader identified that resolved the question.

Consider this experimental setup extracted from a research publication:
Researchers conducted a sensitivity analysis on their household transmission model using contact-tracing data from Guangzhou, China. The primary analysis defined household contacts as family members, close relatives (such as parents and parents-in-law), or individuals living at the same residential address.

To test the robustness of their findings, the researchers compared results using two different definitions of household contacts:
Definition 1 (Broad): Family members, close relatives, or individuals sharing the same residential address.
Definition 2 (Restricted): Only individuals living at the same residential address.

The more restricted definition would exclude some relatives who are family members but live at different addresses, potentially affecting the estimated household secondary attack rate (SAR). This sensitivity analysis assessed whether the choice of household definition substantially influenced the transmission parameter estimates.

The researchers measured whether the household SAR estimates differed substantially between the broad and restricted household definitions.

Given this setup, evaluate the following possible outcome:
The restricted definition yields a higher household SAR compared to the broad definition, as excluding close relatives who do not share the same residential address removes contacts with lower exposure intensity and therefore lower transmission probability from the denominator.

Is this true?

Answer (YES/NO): YES